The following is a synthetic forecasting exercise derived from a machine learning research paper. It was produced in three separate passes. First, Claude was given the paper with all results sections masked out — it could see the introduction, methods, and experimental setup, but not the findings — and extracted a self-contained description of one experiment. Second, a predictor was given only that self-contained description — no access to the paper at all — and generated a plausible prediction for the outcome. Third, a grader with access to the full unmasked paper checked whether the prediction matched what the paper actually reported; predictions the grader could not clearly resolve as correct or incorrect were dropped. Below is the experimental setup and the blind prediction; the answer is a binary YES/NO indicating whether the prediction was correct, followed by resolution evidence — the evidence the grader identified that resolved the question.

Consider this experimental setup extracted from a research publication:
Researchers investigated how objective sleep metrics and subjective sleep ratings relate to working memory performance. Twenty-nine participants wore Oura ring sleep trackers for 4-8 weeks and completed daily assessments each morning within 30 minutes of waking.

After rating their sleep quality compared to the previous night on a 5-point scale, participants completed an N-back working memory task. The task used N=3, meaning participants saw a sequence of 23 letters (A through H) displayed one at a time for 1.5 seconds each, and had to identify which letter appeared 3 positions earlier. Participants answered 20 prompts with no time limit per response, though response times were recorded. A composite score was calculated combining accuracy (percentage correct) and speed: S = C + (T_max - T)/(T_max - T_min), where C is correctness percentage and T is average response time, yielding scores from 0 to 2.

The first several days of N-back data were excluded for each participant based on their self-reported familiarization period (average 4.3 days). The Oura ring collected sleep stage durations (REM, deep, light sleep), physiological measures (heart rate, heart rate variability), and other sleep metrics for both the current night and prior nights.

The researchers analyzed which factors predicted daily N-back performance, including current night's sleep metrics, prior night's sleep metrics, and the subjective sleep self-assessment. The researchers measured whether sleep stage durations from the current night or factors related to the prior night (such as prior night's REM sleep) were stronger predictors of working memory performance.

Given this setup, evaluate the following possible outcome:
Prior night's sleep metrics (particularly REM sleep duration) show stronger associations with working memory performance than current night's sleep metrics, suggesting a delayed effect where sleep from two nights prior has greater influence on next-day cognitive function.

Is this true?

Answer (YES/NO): NO